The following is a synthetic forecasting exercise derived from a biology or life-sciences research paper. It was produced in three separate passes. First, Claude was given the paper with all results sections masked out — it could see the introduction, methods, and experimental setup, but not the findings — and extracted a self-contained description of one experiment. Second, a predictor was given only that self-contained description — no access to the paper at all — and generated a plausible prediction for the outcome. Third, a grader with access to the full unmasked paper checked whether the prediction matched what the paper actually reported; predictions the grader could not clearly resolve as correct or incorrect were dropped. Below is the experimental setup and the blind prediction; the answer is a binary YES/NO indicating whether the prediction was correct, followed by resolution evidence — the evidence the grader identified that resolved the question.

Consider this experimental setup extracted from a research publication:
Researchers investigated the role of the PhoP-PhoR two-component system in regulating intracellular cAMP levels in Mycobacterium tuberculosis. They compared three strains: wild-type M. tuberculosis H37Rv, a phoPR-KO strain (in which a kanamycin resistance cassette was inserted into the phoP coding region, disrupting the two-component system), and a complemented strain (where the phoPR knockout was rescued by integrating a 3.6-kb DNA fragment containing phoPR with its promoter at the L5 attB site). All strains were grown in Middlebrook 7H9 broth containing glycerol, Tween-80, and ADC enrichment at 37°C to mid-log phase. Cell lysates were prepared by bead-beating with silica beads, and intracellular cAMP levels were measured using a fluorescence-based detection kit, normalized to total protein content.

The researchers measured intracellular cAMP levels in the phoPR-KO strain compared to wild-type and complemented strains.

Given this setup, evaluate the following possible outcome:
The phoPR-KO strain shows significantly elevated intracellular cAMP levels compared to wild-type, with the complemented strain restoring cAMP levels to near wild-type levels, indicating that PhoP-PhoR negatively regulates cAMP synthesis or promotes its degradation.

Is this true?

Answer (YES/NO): NO